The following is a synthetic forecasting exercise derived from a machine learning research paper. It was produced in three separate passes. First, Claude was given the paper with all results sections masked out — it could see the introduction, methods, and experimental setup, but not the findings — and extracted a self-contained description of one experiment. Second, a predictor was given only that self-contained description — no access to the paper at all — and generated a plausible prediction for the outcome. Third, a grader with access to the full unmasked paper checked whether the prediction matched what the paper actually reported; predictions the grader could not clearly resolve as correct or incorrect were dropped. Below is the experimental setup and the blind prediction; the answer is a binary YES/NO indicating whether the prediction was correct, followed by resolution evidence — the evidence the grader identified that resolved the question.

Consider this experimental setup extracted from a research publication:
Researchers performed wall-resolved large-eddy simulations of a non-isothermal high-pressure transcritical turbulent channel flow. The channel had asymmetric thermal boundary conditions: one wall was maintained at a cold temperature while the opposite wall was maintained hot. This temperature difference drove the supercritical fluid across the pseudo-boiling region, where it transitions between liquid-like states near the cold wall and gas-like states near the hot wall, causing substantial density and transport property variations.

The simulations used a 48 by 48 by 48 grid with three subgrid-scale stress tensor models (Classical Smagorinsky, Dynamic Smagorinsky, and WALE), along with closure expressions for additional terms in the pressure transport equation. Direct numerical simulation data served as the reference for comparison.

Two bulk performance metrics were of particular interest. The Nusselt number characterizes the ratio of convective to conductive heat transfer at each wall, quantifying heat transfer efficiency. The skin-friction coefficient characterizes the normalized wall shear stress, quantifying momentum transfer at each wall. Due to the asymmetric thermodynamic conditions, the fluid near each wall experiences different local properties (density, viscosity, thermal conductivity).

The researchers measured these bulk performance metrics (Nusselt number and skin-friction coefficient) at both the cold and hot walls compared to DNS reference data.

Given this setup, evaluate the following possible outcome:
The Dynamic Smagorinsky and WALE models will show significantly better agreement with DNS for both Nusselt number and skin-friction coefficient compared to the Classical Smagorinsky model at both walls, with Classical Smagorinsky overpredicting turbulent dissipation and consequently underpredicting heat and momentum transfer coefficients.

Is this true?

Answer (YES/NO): NO